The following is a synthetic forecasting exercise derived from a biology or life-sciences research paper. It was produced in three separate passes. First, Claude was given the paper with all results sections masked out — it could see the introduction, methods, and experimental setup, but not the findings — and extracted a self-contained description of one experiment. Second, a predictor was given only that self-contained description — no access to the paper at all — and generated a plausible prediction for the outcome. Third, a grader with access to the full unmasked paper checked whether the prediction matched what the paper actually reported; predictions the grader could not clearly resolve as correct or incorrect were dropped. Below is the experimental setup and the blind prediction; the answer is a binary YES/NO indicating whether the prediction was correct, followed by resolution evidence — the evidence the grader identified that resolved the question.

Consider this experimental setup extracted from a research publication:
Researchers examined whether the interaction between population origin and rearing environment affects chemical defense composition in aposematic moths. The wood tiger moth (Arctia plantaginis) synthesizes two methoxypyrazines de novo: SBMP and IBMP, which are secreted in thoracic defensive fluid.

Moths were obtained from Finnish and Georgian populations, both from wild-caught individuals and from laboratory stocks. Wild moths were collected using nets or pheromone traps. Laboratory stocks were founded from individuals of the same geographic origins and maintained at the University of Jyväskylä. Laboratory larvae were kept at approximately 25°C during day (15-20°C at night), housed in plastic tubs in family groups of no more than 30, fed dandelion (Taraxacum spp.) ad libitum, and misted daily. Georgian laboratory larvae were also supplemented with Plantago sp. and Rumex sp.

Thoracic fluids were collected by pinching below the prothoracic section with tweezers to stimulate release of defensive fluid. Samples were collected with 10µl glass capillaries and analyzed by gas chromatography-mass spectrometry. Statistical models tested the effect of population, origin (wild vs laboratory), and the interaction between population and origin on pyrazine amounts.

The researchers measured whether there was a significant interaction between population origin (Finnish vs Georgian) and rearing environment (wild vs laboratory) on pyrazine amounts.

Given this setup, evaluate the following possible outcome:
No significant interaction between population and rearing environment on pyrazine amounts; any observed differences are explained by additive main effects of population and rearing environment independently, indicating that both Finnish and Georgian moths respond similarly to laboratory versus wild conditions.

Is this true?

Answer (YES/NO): NO